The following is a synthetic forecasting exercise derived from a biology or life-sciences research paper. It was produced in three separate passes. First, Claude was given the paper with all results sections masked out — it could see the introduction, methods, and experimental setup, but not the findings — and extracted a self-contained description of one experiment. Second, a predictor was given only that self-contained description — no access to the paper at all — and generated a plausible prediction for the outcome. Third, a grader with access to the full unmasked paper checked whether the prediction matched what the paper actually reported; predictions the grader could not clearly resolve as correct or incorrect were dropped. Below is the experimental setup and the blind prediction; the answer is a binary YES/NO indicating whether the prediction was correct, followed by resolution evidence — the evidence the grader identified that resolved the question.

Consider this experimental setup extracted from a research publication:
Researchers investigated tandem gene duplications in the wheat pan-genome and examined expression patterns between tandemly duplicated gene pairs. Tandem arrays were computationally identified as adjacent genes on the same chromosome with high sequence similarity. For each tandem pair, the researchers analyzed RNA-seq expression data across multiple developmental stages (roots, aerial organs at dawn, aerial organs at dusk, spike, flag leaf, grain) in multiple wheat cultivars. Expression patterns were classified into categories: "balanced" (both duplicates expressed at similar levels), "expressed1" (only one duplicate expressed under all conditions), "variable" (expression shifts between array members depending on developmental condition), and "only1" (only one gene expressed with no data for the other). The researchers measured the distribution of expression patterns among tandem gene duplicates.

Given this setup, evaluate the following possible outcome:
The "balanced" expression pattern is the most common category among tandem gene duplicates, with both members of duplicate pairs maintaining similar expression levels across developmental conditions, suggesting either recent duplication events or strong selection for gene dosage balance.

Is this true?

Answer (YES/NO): NO